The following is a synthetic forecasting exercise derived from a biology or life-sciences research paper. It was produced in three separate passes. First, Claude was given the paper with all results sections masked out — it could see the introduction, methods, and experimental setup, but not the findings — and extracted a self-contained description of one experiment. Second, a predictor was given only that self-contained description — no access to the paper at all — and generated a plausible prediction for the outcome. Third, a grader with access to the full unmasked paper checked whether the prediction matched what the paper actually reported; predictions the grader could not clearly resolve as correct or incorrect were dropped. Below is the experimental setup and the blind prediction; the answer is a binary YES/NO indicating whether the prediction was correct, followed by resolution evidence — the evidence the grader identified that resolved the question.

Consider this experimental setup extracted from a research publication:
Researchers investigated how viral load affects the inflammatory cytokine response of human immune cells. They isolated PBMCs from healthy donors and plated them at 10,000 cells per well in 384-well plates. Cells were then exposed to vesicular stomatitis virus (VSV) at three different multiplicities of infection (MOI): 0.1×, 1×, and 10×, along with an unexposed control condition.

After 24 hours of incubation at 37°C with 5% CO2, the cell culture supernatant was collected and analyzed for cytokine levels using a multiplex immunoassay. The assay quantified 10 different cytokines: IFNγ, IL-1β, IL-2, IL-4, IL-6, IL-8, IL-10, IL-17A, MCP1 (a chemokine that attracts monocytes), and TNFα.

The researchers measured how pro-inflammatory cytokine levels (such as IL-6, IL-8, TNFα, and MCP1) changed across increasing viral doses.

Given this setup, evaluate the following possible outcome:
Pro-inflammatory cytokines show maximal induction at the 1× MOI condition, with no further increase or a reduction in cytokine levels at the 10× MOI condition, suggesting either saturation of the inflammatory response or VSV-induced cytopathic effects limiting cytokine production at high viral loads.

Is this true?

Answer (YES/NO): NO